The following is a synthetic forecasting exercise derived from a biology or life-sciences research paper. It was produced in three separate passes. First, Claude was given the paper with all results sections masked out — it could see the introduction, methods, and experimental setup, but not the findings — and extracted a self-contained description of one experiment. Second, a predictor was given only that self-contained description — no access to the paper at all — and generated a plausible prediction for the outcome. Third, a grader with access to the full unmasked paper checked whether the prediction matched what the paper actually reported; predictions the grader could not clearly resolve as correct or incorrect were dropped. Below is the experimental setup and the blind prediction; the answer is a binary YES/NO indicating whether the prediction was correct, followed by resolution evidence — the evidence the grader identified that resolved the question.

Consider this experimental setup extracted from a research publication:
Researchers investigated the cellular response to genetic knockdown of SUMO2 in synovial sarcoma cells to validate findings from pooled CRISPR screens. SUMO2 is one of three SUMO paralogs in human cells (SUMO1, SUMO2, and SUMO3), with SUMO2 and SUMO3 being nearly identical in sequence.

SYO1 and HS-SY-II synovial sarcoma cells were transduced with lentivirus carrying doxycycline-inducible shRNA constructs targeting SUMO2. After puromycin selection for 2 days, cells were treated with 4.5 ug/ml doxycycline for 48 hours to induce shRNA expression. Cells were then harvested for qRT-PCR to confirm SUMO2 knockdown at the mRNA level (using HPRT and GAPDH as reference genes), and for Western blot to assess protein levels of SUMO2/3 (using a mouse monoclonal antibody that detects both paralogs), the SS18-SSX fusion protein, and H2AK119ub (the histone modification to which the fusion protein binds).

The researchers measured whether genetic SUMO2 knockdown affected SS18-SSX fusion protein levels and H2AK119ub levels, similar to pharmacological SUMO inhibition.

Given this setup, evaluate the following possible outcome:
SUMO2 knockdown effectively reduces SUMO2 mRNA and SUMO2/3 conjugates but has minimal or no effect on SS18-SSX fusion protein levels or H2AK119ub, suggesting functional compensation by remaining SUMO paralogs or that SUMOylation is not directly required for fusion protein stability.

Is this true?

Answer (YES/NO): NO